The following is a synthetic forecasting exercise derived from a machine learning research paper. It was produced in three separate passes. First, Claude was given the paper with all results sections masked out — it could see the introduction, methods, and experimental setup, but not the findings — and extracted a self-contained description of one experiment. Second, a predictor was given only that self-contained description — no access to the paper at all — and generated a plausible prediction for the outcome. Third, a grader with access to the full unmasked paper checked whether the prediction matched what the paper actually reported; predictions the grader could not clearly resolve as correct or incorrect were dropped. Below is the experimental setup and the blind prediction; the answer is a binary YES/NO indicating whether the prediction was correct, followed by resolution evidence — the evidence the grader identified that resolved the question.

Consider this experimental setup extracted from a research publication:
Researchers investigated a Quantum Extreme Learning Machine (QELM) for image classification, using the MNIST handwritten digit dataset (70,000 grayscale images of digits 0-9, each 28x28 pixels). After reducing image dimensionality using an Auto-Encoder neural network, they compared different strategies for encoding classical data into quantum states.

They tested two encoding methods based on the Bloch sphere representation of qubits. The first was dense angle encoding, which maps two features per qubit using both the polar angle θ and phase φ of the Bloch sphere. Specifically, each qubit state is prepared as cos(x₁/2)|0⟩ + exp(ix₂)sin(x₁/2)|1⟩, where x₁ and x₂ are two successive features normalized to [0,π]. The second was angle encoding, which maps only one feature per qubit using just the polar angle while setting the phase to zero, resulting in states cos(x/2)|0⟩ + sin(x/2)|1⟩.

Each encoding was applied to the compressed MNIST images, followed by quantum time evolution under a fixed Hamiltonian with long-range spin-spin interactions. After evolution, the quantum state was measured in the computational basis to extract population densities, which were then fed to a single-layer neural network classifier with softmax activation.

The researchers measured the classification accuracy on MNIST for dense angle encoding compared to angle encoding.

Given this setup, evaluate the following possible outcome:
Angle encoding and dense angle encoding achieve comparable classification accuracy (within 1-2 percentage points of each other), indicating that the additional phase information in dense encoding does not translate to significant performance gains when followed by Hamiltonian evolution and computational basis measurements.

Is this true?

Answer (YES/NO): NO